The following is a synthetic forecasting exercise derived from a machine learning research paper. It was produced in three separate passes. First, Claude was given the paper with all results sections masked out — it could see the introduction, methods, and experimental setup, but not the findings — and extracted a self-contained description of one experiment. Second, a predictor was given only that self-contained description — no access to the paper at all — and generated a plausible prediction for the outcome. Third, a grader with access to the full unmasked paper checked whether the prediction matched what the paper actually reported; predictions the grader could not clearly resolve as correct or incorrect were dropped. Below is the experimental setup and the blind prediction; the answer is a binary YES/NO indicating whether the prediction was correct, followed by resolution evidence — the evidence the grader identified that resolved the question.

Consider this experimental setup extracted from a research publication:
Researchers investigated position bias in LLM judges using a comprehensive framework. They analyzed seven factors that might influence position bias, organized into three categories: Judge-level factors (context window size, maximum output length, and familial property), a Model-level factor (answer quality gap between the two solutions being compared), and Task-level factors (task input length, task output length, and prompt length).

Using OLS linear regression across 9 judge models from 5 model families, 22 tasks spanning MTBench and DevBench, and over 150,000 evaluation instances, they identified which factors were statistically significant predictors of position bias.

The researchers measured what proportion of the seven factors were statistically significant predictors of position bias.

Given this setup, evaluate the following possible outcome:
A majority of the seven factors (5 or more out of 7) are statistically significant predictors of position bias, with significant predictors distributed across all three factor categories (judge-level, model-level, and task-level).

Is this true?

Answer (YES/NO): NO